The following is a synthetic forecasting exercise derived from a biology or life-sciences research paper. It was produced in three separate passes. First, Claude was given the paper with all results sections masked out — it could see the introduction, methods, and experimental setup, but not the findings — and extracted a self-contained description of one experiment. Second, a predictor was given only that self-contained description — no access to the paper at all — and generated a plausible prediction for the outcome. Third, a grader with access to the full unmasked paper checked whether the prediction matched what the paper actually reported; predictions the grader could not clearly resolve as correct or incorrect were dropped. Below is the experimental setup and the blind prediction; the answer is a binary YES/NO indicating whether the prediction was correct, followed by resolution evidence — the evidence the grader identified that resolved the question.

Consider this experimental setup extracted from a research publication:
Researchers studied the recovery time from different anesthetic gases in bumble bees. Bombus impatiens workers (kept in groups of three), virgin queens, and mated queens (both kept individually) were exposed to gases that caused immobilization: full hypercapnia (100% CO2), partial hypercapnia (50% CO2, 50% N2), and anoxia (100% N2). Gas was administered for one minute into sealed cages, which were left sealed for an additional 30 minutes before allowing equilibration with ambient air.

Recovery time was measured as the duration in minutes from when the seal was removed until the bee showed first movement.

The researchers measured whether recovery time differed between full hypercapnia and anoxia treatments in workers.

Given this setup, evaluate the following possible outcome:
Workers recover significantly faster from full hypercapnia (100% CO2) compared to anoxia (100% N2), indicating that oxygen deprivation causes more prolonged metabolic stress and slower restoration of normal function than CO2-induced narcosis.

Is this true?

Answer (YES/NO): NO